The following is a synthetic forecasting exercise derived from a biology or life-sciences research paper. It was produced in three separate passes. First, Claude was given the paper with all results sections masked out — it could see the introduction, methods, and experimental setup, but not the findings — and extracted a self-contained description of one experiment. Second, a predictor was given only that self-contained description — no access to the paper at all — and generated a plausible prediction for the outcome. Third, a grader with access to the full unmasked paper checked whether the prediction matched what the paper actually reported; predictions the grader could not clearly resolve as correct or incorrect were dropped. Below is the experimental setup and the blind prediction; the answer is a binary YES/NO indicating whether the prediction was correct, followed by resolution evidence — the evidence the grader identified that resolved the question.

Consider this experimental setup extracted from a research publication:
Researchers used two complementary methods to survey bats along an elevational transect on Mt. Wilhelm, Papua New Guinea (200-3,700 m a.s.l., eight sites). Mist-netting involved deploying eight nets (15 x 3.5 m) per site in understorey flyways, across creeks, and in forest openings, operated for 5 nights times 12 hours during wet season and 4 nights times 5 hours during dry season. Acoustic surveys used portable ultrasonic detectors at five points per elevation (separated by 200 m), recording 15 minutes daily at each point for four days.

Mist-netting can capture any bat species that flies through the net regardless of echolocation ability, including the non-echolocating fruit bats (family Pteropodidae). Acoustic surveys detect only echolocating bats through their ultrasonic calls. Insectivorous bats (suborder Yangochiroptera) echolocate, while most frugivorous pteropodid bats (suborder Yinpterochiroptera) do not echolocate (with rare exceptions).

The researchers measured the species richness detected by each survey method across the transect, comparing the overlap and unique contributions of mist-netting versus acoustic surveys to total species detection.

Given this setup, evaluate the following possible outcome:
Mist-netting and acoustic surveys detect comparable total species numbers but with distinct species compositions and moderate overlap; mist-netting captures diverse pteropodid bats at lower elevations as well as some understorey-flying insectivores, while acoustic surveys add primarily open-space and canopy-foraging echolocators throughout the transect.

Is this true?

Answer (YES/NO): NO